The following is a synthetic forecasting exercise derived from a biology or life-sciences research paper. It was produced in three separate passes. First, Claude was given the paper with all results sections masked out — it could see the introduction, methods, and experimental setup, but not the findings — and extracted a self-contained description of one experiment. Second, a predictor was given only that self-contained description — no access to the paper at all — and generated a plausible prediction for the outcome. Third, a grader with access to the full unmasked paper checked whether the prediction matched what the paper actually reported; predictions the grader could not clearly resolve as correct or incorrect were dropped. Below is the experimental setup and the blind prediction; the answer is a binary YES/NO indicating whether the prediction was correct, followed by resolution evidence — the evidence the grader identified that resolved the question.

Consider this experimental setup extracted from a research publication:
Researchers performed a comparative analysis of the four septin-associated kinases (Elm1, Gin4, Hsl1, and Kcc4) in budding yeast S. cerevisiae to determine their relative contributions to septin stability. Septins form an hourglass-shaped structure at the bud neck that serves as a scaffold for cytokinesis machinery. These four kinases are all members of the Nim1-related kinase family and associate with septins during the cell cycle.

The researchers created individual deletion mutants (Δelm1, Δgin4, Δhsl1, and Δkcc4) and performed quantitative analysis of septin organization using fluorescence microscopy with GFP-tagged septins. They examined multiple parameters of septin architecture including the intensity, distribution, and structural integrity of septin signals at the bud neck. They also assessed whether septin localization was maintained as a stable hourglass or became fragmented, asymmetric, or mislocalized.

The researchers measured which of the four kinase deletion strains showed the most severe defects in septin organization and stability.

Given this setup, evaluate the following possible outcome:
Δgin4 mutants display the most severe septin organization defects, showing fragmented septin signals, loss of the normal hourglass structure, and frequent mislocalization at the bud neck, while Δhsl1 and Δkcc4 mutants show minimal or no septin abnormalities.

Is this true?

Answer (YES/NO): NO